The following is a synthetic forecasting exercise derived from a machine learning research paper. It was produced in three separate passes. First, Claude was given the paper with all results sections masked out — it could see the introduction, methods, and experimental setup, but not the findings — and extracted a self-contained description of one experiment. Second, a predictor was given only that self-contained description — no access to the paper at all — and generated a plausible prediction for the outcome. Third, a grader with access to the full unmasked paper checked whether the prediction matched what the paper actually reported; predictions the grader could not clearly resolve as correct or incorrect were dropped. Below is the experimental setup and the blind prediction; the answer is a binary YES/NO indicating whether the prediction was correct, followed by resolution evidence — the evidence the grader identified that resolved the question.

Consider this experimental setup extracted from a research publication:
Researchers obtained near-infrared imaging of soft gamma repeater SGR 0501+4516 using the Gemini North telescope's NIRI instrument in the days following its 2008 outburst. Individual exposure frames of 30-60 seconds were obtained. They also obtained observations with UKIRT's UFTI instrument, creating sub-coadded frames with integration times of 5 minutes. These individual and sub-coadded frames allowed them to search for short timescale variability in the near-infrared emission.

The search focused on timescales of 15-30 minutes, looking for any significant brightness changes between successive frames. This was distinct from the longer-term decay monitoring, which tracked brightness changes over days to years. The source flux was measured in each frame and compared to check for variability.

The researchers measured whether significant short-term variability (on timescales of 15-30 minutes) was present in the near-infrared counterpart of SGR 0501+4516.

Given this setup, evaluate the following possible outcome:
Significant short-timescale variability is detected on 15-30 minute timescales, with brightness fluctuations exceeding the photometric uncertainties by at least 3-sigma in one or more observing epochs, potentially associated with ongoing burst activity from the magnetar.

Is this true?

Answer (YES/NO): NO